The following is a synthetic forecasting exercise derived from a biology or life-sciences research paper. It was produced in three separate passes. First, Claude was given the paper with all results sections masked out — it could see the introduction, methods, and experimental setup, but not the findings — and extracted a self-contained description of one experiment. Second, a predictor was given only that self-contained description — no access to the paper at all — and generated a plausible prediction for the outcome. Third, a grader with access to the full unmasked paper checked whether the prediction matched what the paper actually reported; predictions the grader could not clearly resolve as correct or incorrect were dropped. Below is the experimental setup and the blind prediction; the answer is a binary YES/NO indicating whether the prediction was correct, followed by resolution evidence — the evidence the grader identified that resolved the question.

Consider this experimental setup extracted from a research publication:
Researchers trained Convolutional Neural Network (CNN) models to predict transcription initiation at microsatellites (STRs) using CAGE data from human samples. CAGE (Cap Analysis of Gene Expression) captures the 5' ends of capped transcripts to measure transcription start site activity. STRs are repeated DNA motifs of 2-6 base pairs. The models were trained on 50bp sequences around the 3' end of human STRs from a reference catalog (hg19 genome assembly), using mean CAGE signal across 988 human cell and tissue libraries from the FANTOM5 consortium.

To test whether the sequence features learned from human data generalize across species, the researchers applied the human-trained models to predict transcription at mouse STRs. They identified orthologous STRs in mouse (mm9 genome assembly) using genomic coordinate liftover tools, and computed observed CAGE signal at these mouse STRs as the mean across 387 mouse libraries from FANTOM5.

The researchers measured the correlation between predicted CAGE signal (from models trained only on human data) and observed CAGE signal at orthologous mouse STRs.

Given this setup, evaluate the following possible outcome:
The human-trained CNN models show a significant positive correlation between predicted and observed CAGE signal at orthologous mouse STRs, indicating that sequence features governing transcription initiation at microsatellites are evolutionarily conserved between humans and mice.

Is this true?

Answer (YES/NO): YES